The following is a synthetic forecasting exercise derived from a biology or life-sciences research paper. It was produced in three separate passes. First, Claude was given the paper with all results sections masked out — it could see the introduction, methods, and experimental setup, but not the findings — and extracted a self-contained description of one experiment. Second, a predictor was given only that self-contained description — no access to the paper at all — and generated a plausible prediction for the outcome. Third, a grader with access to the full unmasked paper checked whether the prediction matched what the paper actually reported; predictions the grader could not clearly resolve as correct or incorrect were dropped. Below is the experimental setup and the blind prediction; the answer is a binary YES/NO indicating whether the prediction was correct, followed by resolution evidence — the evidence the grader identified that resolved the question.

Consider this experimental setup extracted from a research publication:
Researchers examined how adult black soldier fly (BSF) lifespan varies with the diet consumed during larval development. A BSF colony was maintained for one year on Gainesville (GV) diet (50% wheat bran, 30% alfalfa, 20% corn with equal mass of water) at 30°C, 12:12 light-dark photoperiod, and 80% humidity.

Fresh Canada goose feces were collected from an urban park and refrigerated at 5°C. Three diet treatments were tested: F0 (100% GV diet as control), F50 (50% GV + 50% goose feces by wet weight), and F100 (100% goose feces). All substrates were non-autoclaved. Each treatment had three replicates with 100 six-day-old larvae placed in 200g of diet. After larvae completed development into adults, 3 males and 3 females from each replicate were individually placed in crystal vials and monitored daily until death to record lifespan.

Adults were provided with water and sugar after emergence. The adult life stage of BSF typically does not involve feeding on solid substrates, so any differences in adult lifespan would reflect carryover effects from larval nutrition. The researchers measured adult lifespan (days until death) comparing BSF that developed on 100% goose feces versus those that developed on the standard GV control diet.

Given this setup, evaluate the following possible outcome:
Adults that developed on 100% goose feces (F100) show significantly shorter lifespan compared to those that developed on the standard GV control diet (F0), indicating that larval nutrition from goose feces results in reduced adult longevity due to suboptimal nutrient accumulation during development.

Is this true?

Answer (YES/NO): YES